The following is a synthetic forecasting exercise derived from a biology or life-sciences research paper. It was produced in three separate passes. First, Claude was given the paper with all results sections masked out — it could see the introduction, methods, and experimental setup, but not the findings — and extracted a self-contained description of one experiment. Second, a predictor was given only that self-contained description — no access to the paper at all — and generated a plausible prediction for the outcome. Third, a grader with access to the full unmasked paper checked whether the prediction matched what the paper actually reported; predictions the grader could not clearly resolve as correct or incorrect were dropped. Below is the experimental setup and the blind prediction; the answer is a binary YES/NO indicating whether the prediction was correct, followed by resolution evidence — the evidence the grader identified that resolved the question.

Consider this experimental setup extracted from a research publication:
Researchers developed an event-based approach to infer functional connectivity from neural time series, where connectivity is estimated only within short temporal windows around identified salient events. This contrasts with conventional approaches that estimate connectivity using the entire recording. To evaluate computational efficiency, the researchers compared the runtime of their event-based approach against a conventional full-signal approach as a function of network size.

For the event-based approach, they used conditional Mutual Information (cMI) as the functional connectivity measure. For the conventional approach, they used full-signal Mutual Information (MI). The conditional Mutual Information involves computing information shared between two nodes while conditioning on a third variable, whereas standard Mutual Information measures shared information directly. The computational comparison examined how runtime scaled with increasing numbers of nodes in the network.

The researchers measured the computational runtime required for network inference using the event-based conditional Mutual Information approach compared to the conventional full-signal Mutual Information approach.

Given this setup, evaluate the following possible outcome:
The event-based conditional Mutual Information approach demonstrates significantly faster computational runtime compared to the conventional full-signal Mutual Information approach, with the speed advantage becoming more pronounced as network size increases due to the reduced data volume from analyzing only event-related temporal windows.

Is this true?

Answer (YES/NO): NO